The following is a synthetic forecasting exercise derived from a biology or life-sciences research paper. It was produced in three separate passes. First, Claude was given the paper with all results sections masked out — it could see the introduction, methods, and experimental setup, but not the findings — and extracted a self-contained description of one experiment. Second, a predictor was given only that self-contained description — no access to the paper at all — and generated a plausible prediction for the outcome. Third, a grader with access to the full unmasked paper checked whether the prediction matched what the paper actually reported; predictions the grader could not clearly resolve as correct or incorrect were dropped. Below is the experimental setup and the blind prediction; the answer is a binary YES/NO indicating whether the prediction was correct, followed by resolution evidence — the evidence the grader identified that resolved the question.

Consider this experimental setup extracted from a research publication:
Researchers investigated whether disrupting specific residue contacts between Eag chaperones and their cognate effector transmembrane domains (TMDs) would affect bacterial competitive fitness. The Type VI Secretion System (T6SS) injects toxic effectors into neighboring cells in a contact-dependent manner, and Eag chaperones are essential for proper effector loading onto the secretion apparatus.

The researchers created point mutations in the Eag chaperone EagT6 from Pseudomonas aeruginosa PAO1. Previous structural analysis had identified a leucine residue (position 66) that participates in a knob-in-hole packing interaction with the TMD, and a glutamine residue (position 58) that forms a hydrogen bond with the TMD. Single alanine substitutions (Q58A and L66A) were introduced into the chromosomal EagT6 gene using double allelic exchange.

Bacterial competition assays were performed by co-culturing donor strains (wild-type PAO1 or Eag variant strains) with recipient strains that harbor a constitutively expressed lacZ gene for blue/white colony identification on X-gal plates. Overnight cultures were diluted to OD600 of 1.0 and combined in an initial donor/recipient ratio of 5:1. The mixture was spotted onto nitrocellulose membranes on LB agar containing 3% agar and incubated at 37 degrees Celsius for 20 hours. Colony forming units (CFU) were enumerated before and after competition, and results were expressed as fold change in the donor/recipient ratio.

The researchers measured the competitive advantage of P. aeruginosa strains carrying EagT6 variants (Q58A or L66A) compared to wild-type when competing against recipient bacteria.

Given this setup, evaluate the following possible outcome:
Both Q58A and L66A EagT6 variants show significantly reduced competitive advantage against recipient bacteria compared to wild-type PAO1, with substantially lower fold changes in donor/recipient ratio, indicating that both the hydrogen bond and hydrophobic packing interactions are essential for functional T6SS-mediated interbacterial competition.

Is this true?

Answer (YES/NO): YES